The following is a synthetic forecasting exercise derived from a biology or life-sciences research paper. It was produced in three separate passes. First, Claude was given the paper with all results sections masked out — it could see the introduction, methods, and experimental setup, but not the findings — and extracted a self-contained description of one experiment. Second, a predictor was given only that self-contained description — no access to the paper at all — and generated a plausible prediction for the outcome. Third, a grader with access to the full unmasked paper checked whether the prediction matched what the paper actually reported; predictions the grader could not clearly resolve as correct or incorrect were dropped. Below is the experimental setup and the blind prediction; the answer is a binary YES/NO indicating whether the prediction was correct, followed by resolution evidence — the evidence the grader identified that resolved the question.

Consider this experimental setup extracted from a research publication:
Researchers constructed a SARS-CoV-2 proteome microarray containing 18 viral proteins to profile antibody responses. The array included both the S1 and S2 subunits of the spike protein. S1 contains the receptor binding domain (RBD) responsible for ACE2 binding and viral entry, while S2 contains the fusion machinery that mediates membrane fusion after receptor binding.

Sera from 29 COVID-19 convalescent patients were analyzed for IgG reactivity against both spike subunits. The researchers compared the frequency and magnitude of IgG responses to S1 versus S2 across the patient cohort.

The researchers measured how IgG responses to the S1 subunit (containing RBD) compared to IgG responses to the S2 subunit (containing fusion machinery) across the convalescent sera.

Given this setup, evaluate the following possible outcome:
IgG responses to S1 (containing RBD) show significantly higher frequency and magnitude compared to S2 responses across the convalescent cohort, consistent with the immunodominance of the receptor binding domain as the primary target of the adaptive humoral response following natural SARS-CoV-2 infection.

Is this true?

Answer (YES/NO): YES